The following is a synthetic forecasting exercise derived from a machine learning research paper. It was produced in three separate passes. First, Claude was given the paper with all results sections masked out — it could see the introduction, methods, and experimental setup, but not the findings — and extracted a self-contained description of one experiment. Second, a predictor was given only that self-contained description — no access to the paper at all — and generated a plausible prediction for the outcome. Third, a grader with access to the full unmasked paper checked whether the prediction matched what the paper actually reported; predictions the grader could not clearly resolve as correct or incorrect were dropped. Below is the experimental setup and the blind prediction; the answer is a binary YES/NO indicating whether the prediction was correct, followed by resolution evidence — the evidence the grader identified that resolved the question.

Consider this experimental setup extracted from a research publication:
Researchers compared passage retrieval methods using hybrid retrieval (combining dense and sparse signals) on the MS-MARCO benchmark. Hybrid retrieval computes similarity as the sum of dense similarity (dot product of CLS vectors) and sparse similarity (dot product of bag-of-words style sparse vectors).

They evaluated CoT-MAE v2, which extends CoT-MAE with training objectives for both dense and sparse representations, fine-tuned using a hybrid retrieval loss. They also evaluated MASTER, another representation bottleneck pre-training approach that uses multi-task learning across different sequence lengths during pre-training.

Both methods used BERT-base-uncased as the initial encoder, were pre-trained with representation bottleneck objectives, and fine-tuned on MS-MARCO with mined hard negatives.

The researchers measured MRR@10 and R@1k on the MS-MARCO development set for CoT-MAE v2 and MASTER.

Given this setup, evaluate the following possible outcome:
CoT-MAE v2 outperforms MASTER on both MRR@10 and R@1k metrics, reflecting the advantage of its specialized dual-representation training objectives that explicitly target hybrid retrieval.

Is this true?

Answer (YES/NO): NO